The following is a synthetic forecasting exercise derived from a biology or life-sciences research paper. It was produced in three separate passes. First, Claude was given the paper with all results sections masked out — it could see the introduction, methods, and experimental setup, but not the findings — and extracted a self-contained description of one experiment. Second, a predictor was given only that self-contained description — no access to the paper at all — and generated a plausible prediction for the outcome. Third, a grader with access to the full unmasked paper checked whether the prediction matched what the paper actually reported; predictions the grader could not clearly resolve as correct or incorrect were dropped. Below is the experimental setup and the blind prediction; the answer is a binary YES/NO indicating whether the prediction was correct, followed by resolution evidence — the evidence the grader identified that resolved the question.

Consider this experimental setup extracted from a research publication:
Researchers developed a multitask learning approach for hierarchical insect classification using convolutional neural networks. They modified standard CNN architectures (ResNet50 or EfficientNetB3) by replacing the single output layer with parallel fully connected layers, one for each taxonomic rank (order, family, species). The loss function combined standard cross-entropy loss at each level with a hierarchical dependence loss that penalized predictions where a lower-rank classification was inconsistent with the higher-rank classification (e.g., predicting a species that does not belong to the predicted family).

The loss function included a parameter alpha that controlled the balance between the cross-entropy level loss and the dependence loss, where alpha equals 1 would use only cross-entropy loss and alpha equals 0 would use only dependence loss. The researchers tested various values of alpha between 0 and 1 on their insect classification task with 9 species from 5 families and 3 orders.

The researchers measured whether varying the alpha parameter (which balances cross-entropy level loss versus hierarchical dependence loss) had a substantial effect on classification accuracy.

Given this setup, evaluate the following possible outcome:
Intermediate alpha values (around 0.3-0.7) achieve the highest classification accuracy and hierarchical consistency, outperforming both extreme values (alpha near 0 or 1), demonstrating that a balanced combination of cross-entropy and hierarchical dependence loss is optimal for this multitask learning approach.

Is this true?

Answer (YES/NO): NO